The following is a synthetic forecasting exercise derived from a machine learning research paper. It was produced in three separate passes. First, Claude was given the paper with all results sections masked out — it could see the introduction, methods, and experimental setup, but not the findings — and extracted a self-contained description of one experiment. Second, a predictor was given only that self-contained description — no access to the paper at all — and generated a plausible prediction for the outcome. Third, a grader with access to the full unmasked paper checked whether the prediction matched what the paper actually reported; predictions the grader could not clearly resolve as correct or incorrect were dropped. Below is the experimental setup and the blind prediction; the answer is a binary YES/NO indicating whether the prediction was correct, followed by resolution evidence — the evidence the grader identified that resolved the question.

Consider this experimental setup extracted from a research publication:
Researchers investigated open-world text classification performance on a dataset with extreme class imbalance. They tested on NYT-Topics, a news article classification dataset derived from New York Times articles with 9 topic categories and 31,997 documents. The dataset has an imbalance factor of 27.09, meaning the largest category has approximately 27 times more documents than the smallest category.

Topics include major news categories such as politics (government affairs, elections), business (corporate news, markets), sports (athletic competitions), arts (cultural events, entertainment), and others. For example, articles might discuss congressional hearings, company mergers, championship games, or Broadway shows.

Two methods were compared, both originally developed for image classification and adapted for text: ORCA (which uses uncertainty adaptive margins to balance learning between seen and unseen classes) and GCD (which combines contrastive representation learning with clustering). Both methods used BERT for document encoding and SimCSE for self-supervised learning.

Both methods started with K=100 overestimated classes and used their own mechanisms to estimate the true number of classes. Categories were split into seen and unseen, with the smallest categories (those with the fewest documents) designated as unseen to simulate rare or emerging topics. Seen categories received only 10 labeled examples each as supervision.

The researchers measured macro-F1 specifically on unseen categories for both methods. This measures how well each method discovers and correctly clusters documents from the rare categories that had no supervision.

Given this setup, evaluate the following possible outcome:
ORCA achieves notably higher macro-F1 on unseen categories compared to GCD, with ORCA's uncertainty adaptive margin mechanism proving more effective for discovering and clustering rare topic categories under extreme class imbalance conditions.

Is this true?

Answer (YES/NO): NO